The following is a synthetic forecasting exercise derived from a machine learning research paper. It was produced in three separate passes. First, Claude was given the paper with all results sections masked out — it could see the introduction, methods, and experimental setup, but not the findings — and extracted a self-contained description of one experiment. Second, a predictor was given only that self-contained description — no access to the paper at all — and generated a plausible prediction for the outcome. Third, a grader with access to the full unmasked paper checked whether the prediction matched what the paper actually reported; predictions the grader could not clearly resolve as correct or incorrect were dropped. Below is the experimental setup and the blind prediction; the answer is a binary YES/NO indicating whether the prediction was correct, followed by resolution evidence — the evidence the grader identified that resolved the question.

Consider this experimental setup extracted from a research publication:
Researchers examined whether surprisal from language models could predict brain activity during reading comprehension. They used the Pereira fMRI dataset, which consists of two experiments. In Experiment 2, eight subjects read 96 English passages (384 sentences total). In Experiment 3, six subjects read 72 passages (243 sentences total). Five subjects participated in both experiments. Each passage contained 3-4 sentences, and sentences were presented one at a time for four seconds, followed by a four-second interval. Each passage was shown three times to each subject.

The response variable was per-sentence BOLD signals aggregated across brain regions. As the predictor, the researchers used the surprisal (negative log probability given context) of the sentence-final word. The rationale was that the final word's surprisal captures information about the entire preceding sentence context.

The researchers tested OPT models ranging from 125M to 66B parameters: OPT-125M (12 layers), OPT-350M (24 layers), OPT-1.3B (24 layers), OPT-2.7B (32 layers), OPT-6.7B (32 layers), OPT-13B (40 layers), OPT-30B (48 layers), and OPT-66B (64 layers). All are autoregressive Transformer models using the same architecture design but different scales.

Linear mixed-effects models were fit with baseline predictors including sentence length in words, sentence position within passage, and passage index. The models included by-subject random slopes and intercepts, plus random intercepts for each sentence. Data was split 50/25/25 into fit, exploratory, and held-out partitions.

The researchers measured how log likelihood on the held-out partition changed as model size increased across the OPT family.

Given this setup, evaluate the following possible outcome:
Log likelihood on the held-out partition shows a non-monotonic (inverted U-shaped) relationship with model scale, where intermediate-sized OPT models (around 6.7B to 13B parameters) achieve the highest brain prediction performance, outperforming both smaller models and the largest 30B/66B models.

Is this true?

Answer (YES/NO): NO